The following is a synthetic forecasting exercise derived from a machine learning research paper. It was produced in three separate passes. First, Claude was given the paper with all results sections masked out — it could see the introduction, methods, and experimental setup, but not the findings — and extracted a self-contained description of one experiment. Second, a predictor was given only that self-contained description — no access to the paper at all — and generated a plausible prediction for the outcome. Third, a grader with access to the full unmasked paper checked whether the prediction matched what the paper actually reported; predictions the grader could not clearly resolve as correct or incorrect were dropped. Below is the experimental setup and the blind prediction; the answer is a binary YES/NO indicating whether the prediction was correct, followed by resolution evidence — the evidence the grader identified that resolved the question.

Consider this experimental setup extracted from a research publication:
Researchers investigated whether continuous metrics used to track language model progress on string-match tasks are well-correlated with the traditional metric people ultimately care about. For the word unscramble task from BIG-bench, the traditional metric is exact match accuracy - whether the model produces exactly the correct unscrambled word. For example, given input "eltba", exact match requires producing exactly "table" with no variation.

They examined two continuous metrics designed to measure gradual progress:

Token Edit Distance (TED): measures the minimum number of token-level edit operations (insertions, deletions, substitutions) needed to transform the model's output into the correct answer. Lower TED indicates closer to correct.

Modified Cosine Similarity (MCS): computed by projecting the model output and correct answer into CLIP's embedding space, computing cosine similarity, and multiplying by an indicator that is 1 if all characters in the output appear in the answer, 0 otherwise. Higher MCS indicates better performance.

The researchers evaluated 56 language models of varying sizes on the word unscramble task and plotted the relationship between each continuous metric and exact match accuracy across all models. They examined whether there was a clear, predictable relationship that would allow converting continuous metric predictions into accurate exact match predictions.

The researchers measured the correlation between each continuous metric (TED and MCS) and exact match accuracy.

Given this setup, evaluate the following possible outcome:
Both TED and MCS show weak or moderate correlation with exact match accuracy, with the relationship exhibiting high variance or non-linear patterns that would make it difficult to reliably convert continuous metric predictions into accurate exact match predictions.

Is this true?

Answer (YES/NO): YES